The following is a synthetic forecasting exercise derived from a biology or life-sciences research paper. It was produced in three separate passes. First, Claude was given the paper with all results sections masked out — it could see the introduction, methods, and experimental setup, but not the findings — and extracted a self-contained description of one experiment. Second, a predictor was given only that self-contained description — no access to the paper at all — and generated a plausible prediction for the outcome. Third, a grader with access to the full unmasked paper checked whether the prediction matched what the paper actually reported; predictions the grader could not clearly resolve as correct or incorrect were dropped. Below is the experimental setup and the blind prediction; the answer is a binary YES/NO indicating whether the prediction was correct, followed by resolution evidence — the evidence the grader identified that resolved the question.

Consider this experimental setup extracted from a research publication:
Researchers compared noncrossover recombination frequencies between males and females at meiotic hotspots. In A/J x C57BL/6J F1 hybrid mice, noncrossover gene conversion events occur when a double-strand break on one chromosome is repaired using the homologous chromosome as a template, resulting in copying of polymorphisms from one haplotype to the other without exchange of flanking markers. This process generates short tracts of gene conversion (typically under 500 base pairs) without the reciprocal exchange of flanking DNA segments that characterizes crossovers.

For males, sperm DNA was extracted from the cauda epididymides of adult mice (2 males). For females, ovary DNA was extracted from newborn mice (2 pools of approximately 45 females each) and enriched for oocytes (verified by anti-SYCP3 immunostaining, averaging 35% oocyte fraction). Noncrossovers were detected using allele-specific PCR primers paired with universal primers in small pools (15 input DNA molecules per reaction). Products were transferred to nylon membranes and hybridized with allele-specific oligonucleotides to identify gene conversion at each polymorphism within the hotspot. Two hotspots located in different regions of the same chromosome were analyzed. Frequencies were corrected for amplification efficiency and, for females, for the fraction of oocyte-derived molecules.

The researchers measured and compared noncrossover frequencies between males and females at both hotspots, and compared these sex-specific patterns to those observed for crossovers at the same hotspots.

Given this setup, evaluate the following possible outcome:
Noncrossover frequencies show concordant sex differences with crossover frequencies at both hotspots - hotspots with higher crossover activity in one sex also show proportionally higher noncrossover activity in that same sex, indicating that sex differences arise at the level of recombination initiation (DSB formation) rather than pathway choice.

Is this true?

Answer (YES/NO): NO